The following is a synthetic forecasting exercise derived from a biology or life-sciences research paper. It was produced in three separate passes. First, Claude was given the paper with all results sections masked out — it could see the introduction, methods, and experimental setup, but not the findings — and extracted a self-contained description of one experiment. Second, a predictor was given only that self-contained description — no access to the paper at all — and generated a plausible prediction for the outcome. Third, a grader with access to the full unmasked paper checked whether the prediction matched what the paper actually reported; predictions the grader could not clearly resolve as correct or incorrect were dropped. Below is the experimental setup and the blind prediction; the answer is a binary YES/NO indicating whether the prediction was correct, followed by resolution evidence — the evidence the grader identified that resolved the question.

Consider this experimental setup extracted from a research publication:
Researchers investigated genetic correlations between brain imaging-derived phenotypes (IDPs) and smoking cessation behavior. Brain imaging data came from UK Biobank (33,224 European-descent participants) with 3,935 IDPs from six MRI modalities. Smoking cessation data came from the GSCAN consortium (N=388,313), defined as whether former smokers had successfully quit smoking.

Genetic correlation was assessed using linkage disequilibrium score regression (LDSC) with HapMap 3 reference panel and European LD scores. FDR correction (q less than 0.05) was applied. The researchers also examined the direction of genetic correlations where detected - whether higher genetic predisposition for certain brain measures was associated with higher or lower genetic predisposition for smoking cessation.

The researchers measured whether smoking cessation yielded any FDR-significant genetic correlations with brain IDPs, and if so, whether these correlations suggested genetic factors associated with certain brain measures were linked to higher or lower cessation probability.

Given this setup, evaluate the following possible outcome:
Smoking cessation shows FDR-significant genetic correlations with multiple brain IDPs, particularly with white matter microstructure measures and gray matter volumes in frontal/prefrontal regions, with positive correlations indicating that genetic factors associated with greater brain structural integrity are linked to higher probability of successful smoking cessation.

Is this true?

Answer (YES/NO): NO